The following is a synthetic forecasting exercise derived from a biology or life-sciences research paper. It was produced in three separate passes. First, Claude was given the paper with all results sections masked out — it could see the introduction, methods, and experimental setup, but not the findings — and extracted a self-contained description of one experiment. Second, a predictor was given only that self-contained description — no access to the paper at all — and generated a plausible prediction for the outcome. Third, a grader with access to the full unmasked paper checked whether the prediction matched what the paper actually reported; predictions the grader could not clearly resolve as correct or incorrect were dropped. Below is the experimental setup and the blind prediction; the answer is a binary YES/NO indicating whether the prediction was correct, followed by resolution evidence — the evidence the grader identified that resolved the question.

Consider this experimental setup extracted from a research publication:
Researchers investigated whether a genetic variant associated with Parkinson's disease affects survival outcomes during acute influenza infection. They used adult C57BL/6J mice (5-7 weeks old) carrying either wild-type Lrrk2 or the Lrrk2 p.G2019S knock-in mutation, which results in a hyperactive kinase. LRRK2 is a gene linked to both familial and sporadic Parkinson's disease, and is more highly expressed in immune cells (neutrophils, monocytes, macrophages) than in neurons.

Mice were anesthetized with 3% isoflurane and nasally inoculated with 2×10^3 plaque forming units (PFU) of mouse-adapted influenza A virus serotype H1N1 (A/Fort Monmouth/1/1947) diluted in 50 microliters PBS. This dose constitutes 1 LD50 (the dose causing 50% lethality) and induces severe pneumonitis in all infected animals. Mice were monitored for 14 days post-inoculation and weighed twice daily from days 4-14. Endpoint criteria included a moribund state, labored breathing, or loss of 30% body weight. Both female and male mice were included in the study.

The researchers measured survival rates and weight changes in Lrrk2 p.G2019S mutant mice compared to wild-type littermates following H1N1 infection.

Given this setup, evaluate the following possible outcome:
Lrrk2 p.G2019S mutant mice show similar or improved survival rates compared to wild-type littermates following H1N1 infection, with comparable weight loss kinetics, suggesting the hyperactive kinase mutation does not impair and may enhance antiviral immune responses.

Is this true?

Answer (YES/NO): YES